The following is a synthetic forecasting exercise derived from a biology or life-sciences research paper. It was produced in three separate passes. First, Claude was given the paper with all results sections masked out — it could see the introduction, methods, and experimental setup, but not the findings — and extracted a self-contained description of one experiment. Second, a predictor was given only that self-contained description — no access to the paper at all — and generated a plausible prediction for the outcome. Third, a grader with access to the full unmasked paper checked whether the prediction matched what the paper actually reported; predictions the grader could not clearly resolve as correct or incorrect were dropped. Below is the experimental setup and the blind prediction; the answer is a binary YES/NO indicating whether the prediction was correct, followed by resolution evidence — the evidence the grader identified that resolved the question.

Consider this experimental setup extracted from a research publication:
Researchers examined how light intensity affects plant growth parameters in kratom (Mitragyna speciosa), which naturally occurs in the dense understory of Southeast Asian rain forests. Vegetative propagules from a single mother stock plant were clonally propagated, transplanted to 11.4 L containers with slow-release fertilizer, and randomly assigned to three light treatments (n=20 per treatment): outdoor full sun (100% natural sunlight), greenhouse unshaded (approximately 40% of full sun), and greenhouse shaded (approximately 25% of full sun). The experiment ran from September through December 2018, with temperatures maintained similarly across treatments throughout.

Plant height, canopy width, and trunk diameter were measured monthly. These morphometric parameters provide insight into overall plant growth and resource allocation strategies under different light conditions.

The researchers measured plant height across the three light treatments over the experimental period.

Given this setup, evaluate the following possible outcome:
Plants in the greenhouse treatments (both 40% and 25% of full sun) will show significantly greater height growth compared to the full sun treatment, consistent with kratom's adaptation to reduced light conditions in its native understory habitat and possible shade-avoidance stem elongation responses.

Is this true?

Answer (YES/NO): YES